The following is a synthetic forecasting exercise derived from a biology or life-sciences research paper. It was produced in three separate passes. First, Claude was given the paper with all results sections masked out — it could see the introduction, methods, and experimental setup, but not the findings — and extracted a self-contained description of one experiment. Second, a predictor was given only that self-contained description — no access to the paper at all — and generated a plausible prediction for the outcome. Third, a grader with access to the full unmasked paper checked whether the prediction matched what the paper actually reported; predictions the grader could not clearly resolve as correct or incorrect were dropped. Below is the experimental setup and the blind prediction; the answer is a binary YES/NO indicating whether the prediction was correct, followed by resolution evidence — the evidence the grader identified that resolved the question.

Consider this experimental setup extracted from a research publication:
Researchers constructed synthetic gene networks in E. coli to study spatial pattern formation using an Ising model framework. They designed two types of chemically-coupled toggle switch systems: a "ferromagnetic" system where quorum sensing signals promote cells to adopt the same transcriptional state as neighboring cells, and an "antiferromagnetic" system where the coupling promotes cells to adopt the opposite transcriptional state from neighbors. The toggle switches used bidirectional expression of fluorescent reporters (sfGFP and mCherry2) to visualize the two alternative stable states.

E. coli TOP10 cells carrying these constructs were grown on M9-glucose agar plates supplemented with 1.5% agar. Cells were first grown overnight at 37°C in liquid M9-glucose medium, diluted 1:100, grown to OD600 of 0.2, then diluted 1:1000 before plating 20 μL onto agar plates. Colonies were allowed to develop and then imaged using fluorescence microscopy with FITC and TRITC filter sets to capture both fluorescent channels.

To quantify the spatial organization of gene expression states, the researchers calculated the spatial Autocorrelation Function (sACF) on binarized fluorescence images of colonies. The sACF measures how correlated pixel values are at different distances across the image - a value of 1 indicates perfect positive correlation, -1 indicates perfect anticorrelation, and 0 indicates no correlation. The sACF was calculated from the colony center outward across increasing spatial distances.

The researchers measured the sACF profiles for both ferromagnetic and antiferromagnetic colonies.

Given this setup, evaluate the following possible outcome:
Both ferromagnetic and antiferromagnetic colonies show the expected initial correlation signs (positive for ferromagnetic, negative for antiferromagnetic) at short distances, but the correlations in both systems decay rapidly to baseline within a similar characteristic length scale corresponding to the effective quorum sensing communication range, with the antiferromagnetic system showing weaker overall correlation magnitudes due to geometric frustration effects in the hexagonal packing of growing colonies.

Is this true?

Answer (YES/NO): NO